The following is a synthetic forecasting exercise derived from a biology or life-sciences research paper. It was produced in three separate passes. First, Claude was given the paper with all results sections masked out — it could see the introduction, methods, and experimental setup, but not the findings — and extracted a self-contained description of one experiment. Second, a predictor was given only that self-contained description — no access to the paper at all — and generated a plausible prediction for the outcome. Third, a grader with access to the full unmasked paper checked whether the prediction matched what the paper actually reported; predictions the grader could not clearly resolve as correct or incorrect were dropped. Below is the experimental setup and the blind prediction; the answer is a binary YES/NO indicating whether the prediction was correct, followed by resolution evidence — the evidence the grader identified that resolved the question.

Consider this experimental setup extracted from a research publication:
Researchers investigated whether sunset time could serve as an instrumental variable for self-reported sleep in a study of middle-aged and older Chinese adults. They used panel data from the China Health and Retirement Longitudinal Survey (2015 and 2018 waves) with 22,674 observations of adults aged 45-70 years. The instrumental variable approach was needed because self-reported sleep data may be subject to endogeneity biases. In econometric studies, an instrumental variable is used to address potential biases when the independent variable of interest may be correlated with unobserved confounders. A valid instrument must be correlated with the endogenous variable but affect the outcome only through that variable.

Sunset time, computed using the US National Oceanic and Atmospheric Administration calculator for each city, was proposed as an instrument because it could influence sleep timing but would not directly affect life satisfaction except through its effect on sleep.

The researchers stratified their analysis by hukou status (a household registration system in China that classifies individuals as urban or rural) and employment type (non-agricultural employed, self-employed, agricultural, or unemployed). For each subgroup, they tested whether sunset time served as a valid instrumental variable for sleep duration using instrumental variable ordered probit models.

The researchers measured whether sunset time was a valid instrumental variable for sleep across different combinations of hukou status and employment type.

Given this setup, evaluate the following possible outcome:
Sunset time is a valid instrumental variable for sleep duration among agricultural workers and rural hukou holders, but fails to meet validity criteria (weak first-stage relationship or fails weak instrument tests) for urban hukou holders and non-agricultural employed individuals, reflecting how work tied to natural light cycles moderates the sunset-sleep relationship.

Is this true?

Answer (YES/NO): NO